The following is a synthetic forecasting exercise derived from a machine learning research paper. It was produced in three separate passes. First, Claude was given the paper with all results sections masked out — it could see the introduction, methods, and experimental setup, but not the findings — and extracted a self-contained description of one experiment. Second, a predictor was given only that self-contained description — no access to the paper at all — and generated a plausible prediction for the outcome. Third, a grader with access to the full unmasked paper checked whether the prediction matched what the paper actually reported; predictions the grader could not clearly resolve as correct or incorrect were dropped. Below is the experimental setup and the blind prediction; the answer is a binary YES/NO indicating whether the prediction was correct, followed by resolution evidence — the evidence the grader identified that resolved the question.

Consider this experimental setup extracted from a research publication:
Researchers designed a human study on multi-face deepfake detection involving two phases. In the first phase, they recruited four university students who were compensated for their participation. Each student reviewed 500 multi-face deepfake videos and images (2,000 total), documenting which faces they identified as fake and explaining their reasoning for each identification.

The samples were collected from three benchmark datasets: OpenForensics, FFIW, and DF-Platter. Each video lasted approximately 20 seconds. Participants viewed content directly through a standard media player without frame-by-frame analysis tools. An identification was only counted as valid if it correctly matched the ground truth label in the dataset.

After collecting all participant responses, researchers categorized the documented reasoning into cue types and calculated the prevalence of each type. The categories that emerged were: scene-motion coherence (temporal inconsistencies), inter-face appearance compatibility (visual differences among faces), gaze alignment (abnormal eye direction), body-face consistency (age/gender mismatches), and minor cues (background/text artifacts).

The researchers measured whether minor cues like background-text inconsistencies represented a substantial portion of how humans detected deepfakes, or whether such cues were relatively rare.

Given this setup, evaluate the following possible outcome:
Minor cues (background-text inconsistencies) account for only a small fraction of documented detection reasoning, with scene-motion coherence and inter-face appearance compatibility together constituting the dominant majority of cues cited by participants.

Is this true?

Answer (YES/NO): YES